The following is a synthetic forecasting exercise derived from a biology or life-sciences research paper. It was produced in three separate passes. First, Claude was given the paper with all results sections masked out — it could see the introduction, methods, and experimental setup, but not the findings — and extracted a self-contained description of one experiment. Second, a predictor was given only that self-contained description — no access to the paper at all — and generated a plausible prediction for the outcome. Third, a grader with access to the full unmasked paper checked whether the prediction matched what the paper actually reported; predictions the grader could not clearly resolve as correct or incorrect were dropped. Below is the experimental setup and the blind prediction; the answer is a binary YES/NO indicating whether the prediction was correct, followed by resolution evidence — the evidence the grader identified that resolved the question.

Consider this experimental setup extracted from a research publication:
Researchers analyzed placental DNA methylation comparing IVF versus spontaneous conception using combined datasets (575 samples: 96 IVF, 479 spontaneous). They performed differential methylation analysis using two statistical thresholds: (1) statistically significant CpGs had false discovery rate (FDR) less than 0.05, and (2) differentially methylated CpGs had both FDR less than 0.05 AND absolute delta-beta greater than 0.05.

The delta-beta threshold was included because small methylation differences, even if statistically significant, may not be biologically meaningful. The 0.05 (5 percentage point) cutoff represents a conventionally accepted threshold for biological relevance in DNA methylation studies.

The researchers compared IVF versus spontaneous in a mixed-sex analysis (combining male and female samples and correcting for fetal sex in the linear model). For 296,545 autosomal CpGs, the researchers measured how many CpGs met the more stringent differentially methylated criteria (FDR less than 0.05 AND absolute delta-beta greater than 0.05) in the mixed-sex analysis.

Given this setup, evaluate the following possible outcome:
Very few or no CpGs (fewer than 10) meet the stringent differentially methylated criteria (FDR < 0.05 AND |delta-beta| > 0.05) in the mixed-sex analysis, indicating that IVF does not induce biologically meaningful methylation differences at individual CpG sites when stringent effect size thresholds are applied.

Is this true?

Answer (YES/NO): YES